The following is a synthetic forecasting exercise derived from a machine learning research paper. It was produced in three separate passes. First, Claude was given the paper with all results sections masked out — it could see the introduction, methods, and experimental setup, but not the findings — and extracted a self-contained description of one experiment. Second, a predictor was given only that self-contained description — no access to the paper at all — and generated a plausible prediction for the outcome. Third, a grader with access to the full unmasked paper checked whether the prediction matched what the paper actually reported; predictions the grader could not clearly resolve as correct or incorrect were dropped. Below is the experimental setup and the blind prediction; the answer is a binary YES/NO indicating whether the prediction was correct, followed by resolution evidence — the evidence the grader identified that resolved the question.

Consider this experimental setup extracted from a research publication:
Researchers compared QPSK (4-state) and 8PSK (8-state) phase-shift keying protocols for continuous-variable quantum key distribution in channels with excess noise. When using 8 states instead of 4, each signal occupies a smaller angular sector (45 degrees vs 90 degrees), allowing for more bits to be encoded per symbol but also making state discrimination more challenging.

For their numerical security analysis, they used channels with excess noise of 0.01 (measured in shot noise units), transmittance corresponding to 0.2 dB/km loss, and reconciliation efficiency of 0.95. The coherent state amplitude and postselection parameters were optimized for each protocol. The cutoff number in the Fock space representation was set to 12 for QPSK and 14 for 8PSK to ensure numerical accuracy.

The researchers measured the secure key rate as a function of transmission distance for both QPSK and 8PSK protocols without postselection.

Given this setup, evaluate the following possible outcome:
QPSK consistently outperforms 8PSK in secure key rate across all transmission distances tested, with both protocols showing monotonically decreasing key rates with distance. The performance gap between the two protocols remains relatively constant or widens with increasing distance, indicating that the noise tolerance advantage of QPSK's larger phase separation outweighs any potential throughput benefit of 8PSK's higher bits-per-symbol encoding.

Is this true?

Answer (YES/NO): NO